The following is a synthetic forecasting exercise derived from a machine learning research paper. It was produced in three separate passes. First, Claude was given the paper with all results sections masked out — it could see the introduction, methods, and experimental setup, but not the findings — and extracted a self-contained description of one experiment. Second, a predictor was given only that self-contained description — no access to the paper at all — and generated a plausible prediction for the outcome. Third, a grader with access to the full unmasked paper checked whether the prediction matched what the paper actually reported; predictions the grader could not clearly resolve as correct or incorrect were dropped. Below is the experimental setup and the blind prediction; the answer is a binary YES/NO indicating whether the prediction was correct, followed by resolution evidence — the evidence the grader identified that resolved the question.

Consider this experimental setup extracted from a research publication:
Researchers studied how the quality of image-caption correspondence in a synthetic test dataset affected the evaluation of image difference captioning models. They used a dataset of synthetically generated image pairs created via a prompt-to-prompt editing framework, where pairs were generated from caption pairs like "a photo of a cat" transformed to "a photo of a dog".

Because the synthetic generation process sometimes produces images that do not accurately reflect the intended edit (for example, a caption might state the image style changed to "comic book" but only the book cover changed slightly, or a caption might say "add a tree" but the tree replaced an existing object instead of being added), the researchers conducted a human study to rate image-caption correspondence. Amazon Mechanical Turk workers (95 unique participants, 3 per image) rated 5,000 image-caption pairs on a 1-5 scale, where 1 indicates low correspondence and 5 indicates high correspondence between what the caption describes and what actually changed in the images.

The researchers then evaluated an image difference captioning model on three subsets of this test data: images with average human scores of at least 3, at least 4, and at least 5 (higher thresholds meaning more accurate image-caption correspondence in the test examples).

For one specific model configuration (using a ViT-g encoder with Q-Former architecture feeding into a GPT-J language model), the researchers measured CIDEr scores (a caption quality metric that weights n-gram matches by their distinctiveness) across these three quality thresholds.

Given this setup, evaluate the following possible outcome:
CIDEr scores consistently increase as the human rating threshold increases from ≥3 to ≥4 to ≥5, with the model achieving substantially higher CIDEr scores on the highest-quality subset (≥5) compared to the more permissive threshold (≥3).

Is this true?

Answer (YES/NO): YES